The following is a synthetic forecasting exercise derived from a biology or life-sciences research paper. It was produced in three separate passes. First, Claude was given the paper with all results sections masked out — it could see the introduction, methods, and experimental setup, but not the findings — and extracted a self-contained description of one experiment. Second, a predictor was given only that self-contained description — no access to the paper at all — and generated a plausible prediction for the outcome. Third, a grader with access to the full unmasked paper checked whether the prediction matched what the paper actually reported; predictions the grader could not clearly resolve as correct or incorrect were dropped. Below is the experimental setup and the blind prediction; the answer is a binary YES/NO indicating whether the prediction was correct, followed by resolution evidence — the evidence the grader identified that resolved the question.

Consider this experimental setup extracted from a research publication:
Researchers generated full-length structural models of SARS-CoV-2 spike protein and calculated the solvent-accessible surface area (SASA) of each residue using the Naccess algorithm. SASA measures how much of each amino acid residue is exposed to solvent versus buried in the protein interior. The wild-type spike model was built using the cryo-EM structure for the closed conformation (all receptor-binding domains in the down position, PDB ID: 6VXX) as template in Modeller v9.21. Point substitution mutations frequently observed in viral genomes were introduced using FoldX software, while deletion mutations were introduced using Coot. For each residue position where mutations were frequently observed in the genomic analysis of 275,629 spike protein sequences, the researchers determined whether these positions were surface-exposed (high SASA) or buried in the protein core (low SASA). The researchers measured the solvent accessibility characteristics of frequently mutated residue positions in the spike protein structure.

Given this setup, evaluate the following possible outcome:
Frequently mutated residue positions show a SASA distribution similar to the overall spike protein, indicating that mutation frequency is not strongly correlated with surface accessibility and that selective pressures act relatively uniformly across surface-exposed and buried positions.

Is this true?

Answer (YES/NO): NO